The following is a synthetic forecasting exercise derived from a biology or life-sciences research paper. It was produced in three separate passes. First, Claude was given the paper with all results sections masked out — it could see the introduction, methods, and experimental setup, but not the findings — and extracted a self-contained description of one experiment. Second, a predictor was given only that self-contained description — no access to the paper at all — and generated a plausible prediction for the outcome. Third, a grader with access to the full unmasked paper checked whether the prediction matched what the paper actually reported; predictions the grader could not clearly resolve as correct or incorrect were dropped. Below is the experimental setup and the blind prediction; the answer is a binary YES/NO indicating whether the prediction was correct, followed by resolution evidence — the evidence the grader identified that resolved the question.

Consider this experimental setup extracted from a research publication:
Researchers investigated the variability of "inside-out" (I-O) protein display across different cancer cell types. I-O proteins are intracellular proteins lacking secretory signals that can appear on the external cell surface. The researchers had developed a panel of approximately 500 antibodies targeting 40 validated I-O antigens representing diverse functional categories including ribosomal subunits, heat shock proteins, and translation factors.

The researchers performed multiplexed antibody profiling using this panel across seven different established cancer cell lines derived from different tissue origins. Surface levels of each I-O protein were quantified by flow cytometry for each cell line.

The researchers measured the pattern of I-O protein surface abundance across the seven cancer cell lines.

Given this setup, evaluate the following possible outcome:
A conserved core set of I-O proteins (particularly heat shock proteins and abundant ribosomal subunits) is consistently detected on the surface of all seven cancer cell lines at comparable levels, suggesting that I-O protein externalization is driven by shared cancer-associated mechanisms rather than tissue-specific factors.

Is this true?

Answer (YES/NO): NO